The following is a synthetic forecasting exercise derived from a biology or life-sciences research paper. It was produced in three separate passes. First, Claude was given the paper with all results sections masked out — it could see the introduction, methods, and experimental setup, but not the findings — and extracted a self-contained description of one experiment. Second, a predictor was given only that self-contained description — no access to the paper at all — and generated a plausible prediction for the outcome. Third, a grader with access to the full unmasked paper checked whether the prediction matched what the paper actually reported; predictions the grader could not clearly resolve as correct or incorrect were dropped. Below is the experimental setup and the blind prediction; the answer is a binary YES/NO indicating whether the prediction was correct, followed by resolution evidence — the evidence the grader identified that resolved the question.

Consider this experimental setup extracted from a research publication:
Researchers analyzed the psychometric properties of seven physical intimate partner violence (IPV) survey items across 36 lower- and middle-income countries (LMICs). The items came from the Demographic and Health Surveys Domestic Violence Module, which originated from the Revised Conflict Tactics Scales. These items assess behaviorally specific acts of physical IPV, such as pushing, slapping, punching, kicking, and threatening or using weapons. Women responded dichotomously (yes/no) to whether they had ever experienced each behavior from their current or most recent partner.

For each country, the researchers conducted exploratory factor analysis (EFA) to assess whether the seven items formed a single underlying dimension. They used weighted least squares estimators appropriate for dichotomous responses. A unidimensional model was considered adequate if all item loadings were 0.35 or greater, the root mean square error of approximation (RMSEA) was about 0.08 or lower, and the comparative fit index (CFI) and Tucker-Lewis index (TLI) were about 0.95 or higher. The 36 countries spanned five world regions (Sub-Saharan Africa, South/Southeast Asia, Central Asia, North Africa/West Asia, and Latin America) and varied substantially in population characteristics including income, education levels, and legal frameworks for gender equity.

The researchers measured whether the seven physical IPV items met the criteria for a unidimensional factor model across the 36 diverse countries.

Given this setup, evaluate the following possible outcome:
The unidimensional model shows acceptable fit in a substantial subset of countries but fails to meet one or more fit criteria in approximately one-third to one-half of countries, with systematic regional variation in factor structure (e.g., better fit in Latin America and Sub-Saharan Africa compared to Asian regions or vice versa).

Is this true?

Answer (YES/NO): NO